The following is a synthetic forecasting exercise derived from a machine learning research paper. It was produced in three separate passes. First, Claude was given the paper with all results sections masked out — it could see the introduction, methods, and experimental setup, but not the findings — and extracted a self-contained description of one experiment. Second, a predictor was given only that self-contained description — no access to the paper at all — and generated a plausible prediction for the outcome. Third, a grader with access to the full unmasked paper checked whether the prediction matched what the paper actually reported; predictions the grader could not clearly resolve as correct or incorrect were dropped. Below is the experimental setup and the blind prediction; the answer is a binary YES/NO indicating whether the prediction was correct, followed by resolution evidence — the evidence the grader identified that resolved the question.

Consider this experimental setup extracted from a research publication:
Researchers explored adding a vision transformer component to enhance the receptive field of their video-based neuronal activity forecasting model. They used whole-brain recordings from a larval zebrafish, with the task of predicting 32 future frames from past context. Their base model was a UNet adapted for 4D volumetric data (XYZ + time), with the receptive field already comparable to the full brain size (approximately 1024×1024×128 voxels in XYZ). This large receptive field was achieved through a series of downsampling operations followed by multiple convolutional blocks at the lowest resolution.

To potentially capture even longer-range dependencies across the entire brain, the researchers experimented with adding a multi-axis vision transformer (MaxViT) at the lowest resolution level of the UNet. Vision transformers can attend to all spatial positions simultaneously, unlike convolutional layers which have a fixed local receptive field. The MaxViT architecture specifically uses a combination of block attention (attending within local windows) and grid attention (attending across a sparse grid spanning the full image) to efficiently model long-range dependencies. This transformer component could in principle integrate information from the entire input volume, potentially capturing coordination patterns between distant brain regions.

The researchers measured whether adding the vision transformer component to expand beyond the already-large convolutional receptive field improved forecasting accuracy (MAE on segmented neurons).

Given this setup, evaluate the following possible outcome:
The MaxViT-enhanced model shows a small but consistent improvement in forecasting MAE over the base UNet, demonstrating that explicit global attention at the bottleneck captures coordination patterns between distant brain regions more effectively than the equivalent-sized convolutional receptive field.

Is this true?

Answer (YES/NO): NO